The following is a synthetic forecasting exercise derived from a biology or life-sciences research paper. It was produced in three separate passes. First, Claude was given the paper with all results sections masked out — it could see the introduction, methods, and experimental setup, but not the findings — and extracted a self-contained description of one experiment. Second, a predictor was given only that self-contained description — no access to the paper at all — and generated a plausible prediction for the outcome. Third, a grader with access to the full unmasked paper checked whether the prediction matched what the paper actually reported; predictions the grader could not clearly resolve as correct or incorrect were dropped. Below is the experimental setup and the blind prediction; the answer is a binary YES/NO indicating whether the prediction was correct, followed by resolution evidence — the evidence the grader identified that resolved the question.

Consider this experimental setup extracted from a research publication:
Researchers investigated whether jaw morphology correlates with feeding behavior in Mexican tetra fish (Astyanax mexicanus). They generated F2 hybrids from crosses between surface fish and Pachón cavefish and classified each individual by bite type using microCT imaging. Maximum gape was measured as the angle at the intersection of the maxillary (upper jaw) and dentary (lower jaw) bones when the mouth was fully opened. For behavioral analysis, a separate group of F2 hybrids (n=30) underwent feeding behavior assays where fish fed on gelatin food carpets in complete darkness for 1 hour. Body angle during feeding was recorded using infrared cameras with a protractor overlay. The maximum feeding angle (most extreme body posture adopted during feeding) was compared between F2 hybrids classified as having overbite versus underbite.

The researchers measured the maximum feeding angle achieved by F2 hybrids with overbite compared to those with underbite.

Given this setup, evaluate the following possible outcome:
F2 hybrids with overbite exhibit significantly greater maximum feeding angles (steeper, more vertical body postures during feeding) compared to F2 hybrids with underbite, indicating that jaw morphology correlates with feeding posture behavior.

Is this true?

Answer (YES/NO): NO